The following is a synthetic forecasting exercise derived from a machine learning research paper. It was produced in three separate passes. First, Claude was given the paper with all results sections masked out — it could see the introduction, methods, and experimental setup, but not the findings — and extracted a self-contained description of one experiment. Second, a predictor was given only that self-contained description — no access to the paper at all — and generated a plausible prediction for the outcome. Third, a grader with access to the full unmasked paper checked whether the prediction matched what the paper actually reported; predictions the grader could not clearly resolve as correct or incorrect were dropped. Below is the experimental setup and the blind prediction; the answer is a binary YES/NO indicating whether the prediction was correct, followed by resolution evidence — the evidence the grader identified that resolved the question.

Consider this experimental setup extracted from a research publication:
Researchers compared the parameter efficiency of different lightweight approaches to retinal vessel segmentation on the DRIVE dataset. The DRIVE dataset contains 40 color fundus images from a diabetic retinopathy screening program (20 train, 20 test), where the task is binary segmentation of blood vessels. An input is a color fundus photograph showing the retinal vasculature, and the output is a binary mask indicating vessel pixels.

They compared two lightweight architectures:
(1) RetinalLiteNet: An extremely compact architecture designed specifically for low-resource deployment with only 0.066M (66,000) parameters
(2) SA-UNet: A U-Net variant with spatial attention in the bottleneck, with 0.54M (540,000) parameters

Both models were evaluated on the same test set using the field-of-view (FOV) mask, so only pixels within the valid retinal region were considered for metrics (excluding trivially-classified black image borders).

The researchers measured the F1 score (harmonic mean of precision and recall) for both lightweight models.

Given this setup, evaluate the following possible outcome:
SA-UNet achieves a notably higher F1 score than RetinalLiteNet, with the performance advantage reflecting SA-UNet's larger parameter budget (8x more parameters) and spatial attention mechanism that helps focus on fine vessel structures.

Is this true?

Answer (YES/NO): YES